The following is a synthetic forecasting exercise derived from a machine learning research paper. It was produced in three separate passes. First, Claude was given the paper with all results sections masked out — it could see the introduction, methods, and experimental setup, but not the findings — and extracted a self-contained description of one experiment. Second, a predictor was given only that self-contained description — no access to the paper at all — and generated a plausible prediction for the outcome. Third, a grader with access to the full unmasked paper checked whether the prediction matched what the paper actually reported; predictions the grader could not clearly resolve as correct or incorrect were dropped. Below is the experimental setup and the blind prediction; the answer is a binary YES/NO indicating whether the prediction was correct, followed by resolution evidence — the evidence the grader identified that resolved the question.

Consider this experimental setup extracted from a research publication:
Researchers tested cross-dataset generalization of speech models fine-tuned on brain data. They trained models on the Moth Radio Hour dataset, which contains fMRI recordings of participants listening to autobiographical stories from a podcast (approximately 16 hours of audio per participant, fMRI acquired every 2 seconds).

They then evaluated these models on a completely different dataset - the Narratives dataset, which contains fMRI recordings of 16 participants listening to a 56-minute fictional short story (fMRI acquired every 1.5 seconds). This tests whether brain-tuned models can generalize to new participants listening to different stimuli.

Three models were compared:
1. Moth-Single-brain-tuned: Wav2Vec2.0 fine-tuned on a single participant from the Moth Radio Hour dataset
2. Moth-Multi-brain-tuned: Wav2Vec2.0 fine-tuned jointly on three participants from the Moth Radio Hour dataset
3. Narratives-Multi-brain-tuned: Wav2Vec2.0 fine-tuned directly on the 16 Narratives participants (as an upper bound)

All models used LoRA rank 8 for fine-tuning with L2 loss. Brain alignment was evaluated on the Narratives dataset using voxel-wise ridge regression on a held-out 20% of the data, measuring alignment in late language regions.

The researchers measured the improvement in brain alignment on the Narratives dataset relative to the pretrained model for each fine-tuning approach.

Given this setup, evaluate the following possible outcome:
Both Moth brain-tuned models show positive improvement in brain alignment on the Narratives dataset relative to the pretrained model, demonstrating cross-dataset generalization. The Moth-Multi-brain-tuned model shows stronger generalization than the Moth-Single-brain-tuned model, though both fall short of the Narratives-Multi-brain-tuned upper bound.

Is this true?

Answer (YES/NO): YES